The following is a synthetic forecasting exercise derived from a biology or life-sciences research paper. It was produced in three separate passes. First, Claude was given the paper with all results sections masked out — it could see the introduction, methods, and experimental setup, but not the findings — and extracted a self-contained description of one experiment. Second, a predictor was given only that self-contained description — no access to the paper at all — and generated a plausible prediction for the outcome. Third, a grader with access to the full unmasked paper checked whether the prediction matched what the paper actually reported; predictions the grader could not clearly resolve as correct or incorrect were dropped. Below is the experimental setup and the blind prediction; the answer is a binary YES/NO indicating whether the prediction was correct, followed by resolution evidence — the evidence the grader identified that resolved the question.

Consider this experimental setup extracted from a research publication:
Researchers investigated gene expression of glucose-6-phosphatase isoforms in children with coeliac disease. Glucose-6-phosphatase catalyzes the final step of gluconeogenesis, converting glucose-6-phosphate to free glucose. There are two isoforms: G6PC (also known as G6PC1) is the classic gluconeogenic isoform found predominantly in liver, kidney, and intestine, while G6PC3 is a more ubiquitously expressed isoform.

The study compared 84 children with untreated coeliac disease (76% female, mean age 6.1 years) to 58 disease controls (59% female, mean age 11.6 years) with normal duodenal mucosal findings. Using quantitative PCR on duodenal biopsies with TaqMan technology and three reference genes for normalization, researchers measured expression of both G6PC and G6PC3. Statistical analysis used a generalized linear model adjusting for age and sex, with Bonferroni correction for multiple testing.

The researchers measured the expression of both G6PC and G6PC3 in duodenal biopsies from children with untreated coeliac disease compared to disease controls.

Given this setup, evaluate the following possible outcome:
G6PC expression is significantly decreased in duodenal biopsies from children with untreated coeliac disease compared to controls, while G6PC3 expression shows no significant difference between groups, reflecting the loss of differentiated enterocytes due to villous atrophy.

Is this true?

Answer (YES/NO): YES